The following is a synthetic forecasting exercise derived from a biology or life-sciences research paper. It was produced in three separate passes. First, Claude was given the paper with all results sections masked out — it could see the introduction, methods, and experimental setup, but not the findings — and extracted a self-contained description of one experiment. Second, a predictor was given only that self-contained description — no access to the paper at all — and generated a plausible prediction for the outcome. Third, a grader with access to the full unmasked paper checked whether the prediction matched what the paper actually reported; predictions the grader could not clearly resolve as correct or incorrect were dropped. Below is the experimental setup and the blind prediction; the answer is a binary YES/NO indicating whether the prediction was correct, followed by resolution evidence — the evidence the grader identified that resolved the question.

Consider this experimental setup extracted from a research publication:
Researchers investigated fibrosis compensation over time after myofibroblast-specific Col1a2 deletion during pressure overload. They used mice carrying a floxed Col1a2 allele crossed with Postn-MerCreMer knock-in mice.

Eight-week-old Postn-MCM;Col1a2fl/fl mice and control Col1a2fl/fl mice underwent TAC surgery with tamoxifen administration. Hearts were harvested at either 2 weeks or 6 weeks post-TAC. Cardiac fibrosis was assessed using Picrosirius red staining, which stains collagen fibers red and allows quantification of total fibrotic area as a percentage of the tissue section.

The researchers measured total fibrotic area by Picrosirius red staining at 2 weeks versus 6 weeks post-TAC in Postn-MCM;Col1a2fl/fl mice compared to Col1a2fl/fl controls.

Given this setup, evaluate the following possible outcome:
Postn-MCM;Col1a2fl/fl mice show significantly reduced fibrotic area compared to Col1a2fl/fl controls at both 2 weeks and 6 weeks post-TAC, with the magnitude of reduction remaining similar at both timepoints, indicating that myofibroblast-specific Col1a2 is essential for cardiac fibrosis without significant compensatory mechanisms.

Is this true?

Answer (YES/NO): NO